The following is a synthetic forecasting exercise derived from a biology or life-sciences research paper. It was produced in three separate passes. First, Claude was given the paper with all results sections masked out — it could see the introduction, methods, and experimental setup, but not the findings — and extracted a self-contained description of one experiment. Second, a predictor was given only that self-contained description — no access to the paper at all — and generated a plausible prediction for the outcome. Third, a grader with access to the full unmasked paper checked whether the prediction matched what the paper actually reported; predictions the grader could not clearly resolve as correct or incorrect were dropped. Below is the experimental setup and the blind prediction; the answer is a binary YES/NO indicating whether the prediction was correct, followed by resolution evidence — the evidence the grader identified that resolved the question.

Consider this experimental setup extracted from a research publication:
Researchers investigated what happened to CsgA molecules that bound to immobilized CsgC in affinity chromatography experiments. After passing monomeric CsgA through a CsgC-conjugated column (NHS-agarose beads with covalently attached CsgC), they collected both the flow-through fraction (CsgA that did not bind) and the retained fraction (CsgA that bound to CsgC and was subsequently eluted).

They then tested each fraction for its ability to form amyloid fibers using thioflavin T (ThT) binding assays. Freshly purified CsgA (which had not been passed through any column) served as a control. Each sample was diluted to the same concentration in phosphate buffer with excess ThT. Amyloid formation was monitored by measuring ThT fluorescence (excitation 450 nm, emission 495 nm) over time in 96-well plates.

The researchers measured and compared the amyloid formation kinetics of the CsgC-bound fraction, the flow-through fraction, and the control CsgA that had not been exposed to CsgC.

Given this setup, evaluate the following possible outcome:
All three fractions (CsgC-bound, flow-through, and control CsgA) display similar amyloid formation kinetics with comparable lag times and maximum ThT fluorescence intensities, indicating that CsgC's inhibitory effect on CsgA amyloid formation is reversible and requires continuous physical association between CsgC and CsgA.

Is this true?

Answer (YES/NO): NO